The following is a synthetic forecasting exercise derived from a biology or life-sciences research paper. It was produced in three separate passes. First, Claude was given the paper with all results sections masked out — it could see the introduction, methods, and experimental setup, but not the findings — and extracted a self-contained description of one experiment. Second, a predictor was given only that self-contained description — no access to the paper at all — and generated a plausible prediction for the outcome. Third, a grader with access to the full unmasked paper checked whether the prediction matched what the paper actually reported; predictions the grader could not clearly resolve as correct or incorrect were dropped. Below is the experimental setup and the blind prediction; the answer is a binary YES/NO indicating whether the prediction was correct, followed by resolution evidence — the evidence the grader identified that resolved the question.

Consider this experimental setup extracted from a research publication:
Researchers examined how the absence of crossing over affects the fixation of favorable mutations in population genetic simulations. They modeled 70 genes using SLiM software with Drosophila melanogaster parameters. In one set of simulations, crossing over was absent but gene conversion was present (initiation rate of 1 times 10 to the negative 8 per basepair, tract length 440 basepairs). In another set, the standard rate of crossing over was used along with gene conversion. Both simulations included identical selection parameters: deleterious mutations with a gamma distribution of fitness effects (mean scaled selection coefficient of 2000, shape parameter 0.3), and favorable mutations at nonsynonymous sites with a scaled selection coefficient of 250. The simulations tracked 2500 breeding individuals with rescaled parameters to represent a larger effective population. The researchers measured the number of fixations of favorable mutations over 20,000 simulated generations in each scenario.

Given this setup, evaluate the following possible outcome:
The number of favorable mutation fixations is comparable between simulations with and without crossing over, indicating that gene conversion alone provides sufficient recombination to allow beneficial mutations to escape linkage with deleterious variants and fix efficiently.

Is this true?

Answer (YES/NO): NO